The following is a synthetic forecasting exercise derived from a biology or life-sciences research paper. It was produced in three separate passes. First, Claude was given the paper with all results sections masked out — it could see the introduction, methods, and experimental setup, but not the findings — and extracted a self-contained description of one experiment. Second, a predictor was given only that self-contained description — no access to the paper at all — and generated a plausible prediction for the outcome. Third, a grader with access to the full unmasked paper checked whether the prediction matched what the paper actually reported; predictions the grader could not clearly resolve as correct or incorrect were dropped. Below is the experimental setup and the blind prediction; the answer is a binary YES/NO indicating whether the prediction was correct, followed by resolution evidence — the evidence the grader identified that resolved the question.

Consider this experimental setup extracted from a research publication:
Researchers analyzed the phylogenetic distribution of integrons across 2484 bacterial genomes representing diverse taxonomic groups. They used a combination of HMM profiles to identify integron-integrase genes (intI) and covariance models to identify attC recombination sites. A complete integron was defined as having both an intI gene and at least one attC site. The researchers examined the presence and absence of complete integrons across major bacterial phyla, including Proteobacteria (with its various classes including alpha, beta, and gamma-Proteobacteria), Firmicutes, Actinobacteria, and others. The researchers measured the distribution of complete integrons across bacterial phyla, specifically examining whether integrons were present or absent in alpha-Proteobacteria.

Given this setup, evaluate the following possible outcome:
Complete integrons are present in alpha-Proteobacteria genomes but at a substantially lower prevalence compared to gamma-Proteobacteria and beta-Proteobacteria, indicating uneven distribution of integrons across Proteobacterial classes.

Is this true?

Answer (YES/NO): NO